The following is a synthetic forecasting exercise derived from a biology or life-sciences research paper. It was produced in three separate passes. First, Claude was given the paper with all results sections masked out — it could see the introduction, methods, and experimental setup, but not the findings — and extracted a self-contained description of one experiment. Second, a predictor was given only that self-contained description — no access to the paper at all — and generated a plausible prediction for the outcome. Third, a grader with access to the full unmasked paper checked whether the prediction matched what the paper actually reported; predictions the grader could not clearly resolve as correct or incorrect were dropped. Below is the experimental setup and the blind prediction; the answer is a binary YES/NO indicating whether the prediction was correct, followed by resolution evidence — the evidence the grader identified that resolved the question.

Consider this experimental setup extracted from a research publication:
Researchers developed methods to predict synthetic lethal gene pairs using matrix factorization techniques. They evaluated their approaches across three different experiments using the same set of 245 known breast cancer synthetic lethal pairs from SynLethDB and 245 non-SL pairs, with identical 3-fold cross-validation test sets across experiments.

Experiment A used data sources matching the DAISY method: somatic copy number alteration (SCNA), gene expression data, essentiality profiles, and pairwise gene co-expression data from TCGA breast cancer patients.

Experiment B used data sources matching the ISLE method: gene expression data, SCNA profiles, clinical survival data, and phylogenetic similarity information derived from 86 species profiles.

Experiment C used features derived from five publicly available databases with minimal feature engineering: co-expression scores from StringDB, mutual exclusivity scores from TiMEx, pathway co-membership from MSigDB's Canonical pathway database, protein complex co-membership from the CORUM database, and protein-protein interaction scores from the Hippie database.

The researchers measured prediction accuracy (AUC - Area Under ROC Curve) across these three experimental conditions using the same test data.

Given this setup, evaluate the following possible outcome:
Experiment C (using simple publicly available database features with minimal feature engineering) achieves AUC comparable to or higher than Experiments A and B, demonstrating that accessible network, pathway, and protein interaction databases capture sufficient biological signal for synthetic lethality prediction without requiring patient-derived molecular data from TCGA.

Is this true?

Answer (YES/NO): YES